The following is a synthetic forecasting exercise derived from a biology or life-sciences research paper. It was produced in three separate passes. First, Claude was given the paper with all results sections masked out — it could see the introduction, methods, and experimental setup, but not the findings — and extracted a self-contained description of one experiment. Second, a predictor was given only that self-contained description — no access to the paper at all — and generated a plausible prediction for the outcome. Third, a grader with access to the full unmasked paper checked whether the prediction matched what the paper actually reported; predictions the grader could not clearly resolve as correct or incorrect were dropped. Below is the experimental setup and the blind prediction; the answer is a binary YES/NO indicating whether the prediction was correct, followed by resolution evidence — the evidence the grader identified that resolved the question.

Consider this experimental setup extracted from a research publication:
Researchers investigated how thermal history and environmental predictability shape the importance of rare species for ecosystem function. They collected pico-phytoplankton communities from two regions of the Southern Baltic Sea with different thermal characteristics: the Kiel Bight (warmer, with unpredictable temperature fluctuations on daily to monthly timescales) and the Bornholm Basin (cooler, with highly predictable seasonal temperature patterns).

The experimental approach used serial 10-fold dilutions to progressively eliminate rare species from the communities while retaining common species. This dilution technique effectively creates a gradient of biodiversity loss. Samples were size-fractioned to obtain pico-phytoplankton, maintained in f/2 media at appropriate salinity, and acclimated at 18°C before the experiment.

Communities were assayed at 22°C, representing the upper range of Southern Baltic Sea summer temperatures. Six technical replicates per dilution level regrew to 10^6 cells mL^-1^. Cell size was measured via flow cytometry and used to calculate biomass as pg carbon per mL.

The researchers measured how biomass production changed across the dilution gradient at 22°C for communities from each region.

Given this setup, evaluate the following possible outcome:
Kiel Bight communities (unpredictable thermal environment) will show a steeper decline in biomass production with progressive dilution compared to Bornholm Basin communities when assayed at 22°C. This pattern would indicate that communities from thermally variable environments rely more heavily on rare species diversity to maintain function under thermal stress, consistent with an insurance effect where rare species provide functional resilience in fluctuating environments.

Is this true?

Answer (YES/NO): NO